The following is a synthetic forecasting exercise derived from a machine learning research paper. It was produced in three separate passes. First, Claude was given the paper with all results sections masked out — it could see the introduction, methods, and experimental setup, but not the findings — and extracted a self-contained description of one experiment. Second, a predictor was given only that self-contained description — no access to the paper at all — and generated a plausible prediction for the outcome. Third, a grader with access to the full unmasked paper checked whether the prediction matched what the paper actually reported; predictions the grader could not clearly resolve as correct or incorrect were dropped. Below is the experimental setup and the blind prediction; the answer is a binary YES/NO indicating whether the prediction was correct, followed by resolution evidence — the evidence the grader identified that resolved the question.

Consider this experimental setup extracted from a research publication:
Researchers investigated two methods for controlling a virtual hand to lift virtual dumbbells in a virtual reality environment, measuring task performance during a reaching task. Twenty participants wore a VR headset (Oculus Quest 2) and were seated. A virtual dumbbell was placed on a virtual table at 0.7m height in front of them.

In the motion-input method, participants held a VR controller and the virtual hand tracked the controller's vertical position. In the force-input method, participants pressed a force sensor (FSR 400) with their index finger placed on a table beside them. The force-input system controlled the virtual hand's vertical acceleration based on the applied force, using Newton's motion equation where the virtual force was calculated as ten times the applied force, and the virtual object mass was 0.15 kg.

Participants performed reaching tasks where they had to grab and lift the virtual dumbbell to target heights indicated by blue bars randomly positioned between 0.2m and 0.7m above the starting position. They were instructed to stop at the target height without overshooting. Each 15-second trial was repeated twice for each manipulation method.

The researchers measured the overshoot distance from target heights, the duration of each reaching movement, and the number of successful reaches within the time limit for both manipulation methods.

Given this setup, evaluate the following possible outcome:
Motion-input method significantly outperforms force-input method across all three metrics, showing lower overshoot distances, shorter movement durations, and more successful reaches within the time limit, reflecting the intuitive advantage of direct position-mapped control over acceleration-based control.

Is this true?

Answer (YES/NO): NO